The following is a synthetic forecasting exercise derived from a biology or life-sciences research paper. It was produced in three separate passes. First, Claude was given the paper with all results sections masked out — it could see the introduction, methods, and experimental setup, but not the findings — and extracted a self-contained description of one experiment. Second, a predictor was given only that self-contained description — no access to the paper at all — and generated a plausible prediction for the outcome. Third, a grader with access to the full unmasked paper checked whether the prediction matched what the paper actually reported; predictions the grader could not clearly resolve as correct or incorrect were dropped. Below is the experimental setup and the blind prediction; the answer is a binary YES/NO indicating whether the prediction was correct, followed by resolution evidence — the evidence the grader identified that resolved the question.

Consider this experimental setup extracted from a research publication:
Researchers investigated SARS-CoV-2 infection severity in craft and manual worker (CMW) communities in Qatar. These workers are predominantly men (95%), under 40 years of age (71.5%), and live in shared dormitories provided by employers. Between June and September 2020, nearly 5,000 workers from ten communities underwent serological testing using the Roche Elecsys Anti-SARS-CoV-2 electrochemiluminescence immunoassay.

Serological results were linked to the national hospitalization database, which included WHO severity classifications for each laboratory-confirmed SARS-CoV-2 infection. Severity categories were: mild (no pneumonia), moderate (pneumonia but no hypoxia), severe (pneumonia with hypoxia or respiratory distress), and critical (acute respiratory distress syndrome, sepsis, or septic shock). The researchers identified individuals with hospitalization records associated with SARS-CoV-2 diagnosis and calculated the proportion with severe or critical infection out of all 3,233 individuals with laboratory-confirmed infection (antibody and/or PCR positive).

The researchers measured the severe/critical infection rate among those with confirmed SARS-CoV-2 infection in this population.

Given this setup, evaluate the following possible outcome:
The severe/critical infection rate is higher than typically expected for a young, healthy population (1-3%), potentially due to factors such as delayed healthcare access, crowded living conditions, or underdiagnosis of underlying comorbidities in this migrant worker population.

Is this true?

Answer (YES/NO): NO